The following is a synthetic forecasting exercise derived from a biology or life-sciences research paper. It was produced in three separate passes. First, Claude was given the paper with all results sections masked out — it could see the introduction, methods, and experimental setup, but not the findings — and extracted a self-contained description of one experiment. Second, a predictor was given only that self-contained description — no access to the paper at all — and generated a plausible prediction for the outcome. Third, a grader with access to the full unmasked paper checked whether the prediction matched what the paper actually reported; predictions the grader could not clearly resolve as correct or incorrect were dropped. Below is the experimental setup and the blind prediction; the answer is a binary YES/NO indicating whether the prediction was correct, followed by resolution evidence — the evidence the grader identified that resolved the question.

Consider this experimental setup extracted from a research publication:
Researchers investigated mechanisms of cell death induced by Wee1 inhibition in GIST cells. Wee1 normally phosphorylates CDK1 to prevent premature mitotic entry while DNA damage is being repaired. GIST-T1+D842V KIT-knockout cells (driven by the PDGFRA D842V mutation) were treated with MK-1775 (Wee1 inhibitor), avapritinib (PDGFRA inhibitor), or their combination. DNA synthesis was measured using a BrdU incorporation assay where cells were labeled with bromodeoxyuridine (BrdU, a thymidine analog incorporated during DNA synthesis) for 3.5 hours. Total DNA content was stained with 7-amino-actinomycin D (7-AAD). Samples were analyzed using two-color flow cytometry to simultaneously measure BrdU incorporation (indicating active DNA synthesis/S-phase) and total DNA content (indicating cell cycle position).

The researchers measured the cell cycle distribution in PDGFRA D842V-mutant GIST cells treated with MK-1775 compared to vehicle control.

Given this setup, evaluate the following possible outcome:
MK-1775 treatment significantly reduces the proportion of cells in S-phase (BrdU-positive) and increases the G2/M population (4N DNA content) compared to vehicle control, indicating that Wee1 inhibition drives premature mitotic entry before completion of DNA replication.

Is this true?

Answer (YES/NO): NO